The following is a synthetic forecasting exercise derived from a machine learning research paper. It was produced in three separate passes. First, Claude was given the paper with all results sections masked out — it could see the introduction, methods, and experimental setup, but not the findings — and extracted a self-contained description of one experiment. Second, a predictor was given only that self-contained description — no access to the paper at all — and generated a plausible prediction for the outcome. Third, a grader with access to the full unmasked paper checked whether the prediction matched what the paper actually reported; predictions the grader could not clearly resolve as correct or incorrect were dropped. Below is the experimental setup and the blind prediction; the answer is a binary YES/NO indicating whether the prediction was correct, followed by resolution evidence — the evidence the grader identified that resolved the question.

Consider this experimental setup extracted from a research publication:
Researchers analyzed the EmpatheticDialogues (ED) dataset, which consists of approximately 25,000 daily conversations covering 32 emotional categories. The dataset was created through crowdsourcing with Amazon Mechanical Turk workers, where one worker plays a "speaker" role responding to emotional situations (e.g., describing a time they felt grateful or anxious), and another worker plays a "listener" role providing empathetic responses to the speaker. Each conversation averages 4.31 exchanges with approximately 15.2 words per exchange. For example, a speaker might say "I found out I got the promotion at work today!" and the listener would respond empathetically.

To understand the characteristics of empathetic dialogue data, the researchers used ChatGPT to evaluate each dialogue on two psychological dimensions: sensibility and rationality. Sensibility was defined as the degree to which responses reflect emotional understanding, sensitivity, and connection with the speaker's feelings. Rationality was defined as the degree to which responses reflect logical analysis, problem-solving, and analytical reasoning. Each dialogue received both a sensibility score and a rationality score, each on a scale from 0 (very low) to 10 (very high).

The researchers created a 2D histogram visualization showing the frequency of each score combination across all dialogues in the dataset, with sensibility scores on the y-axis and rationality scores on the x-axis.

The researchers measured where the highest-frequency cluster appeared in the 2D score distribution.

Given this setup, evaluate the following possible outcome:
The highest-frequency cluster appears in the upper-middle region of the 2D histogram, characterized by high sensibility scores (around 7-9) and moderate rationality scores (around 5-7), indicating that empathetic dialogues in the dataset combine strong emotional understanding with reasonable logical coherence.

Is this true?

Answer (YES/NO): NO